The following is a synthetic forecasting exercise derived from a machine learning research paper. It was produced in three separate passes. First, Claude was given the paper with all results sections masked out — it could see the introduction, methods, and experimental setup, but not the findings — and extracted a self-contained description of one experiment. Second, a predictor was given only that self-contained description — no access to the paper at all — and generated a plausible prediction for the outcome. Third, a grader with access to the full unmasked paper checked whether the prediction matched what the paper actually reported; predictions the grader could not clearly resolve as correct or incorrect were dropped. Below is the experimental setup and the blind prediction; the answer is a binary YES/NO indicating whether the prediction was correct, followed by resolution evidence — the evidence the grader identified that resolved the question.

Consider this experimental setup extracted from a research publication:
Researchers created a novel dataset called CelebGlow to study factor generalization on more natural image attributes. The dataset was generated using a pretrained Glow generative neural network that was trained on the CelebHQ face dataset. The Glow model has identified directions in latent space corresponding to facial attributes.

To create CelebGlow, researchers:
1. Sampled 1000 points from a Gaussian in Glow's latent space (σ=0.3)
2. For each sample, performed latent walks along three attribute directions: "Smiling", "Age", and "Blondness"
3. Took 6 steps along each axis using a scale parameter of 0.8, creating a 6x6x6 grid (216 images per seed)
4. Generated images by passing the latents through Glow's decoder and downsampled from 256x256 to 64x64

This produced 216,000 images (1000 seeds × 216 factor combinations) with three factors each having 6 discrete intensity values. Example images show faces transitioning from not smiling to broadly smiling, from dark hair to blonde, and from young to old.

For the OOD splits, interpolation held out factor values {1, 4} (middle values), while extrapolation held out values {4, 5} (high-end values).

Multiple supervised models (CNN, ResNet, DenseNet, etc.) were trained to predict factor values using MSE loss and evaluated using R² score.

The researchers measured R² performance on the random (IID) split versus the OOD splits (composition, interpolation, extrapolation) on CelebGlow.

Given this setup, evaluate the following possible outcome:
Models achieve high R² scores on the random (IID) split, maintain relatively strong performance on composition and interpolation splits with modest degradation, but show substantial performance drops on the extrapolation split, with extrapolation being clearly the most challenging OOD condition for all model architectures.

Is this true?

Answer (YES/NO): YES